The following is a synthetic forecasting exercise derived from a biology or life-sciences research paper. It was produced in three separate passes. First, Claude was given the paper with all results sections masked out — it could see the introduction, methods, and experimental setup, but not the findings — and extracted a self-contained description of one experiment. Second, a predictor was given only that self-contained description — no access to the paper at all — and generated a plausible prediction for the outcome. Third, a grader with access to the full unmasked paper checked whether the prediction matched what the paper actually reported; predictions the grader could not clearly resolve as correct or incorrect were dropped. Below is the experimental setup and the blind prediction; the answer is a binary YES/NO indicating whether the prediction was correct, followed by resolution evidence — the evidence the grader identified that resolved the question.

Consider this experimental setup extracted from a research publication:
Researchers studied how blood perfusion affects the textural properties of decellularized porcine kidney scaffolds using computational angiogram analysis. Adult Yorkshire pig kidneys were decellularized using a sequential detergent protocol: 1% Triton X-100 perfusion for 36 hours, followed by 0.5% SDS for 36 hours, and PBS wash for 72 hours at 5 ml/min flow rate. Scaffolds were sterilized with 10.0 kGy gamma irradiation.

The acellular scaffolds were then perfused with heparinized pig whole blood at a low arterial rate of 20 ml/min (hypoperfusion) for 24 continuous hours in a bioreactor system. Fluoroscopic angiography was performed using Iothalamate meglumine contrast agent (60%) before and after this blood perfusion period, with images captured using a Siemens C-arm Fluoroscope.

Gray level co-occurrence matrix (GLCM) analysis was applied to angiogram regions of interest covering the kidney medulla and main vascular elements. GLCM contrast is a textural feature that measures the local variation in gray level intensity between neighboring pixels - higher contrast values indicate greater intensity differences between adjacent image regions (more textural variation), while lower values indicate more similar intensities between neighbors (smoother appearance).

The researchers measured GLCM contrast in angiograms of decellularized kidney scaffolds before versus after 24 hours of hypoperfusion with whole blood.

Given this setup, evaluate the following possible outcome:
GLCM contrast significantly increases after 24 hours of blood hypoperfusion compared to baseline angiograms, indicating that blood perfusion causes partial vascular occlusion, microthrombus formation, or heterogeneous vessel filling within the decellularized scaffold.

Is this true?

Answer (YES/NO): YES